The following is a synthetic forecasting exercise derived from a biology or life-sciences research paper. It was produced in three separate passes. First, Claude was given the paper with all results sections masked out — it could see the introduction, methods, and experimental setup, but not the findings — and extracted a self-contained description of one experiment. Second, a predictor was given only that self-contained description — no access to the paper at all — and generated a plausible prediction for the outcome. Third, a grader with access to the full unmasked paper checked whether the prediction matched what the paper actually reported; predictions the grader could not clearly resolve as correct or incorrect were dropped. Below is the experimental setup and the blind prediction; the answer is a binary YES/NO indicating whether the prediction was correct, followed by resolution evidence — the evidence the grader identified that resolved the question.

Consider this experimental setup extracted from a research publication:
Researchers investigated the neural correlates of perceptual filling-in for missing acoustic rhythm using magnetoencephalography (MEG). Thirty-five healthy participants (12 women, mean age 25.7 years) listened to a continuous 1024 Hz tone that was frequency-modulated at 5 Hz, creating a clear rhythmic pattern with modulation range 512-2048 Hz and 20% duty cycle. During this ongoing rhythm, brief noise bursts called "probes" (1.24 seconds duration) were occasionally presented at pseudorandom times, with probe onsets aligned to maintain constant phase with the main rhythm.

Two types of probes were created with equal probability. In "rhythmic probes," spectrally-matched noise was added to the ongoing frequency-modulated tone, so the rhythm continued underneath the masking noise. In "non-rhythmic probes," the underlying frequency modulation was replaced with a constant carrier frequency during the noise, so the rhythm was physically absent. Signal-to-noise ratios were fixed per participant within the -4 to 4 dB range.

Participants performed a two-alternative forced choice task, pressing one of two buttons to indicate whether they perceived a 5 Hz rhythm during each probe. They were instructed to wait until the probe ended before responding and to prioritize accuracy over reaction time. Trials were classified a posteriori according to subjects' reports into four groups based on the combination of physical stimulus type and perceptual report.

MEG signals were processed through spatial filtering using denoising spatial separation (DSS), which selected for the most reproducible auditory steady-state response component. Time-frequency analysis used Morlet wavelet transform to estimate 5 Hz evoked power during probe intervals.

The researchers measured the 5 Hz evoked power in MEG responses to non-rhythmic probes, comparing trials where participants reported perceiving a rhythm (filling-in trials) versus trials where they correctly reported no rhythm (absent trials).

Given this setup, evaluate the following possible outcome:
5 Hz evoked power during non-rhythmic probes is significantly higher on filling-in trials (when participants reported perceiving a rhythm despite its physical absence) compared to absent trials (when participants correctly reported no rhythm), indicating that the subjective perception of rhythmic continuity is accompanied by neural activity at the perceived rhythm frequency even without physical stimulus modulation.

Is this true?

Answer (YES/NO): YES